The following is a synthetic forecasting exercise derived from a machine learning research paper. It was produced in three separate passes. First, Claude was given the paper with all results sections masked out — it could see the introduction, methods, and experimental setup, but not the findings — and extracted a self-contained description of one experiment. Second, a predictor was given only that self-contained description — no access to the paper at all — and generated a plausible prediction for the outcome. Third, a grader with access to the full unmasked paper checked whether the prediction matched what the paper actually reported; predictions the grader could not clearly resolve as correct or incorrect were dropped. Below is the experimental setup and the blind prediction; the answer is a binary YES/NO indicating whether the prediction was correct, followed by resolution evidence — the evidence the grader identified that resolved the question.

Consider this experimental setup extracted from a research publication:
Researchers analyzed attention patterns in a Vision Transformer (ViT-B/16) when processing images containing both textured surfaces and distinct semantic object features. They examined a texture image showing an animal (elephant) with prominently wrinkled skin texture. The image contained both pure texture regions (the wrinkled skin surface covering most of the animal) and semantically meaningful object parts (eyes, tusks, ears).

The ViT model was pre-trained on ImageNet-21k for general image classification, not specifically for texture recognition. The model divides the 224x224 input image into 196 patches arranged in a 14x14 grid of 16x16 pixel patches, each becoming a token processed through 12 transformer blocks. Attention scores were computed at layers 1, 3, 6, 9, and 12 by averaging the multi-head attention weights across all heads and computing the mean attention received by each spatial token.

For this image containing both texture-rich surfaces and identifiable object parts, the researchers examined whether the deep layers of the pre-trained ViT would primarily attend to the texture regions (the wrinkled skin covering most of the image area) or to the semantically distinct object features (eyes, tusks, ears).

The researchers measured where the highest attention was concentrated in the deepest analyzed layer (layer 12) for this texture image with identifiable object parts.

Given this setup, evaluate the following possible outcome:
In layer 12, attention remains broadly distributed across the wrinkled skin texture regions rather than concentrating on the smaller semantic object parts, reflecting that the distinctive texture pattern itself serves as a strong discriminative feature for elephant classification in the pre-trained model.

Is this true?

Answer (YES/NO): NO